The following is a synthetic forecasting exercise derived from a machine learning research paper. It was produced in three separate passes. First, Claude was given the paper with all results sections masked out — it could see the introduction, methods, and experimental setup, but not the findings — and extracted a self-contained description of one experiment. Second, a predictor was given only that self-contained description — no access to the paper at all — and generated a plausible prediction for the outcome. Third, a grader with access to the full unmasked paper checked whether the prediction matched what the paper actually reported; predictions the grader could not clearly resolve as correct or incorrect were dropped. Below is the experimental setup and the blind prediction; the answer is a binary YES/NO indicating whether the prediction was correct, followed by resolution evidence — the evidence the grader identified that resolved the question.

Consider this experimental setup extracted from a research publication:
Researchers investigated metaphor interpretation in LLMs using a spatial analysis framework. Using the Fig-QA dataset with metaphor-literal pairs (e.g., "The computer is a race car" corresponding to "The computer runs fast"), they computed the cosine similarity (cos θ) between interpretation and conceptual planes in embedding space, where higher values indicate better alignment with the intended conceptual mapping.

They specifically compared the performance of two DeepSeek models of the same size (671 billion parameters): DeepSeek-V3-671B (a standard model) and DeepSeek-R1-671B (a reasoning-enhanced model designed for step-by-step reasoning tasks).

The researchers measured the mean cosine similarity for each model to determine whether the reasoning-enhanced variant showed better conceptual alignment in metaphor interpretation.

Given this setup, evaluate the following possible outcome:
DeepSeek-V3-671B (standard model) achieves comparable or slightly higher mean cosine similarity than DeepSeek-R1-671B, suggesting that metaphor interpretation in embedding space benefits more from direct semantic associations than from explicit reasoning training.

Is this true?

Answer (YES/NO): YES